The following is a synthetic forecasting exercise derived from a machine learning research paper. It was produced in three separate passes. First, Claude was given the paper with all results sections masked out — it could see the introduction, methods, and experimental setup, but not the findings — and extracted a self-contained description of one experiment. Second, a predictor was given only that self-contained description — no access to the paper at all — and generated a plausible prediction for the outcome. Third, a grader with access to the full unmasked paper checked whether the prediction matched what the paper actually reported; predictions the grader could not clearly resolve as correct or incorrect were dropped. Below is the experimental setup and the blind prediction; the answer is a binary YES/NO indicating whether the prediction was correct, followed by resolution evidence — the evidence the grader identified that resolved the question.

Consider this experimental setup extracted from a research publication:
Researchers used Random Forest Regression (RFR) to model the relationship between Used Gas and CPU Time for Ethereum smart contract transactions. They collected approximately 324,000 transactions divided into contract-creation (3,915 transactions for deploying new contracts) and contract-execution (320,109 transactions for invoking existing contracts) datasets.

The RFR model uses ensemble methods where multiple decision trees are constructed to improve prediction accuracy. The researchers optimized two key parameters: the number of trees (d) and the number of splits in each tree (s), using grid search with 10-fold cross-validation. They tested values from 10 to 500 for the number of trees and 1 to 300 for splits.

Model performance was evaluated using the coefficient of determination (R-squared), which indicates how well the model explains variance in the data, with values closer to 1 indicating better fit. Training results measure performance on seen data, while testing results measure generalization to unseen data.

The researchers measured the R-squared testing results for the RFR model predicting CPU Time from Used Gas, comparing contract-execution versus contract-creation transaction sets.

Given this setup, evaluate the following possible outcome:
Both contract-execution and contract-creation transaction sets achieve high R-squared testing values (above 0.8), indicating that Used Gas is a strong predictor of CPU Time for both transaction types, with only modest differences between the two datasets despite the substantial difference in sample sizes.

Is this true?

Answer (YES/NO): YES